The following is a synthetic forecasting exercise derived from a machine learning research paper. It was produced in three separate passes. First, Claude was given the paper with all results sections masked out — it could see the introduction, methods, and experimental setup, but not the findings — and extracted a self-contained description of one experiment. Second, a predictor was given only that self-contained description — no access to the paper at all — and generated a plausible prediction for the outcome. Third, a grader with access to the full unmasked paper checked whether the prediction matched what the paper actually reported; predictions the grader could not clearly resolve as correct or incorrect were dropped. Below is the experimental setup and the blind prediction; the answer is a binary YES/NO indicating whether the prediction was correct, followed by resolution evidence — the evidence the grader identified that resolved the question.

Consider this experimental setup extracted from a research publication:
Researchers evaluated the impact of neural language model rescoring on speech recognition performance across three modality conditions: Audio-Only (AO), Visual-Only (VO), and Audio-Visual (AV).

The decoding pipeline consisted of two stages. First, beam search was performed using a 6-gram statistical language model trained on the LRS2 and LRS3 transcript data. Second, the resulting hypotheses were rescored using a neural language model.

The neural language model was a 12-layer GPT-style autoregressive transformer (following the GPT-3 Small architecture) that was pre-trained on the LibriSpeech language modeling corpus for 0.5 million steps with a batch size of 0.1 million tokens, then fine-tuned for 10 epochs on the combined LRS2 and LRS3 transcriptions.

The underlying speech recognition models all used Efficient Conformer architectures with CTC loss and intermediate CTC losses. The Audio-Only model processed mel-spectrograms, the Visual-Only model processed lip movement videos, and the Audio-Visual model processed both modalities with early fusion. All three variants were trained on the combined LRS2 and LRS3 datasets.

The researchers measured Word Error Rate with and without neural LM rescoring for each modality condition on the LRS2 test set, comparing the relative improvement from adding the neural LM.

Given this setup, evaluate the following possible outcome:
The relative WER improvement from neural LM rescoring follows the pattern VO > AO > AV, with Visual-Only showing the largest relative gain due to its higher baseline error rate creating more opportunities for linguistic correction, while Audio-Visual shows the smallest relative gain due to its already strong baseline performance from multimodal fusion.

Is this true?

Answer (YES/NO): NO